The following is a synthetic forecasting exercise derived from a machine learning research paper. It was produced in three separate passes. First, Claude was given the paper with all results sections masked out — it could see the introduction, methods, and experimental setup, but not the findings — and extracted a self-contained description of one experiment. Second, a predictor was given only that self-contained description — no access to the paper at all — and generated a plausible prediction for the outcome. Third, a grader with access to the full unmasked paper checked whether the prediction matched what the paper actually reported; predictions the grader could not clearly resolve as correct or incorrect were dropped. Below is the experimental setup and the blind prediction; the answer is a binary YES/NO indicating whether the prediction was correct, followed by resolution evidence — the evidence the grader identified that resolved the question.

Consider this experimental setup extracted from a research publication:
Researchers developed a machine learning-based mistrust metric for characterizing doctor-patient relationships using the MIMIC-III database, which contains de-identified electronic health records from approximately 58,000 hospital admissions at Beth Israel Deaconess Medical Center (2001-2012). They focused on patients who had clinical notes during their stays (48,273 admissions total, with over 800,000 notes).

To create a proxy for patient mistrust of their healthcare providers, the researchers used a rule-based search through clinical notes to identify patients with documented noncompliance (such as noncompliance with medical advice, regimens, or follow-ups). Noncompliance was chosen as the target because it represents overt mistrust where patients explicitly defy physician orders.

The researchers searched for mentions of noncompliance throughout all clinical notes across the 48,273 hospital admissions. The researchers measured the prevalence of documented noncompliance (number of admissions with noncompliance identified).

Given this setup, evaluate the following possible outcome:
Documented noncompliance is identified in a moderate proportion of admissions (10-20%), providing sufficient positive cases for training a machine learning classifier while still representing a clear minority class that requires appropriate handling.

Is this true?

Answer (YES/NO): NO